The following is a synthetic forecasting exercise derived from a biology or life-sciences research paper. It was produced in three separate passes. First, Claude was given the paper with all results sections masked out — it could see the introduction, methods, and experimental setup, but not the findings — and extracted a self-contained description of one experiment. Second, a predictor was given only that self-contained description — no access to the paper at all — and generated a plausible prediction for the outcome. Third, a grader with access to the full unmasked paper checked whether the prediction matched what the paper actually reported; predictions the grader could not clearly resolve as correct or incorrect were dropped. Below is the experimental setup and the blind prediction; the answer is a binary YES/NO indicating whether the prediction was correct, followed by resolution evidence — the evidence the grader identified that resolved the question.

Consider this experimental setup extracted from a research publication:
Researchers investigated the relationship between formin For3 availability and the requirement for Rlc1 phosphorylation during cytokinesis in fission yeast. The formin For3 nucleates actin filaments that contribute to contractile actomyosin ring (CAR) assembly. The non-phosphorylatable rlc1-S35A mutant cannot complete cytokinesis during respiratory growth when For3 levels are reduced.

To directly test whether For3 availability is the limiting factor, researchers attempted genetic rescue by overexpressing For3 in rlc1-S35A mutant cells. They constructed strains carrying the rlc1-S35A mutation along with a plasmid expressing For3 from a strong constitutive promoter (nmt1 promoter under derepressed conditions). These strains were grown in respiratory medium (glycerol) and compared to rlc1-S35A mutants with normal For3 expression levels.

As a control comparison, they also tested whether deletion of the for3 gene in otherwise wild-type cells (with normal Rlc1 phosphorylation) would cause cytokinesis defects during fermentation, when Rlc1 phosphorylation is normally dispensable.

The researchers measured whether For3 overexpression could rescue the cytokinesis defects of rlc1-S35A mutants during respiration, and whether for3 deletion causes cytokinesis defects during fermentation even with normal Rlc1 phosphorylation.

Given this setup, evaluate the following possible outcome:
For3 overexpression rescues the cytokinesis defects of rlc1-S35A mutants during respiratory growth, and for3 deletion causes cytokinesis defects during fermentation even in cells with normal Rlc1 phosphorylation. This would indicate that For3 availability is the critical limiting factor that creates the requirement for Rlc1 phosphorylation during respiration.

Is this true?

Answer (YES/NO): NO